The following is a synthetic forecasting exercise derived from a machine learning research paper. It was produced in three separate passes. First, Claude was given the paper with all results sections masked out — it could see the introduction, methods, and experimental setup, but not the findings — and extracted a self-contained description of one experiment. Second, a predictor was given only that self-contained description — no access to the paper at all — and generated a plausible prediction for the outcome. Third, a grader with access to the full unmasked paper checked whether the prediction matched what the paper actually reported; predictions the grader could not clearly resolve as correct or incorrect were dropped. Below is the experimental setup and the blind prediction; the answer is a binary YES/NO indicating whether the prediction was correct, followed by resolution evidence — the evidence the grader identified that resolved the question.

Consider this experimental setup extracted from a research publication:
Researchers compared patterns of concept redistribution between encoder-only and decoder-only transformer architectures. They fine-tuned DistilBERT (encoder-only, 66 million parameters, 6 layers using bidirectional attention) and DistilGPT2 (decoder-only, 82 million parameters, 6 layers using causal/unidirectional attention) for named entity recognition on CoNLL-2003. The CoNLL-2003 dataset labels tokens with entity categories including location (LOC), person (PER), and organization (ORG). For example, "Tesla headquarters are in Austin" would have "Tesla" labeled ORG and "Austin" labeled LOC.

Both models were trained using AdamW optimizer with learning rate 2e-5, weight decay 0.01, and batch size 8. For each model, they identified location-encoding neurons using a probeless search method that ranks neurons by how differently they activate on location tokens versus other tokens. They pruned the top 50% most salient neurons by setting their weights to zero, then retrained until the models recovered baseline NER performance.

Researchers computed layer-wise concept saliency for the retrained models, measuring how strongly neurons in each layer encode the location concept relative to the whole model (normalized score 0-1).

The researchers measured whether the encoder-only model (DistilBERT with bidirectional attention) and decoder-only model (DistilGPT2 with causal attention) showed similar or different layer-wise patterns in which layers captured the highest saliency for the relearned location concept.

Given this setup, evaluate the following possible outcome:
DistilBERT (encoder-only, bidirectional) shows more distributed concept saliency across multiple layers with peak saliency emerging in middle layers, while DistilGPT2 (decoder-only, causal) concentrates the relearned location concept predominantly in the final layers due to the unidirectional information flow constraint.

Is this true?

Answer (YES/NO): NO